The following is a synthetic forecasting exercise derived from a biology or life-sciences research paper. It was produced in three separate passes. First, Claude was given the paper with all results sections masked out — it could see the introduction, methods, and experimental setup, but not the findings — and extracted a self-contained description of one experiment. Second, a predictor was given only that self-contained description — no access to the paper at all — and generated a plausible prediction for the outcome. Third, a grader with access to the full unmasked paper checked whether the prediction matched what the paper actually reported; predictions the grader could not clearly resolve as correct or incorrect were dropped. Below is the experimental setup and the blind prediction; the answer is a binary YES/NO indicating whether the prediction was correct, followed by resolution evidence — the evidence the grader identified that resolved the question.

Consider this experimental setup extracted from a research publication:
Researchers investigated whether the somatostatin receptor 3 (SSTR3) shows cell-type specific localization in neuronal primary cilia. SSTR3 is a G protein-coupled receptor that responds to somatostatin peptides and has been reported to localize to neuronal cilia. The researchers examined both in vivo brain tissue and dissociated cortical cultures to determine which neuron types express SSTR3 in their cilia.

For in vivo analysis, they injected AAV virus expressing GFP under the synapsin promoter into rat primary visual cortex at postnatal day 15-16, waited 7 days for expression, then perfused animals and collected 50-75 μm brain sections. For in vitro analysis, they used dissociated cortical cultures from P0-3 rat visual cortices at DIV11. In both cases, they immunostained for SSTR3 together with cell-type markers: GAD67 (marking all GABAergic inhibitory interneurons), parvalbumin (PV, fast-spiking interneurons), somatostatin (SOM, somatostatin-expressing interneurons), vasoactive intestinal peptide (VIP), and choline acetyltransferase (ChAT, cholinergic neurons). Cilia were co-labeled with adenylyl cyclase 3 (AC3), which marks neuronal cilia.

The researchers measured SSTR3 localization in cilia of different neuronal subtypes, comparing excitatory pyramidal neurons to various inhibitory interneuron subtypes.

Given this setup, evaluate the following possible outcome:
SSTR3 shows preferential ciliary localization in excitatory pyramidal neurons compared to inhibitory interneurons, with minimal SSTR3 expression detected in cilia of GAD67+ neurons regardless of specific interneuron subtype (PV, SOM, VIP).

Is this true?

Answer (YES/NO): YES